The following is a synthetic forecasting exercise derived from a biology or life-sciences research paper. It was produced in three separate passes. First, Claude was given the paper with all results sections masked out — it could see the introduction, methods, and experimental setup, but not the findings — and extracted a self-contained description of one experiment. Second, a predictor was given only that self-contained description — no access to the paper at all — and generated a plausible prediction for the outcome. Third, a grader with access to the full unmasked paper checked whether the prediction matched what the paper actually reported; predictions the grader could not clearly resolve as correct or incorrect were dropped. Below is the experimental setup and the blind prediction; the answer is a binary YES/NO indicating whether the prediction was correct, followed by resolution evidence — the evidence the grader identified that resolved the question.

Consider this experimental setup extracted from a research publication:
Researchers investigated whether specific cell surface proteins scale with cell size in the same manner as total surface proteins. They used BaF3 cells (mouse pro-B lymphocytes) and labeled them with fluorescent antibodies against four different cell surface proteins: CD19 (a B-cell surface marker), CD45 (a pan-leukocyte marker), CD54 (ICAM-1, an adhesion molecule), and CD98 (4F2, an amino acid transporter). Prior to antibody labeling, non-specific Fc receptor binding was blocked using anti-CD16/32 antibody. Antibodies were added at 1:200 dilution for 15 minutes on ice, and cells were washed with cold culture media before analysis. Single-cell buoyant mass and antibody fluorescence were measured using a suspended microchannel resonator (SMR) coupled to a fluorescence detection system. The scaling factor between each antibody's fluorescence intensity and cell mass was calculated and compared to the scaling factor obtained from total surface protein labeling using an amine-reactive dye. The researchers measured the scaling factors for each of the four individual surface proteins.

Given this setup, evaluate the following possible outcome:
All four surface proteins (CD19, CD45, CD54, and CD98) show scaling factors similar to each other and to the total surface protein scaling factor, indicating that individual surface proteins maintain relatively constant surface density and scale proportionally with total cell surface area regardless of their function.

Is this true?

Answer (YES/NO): NO